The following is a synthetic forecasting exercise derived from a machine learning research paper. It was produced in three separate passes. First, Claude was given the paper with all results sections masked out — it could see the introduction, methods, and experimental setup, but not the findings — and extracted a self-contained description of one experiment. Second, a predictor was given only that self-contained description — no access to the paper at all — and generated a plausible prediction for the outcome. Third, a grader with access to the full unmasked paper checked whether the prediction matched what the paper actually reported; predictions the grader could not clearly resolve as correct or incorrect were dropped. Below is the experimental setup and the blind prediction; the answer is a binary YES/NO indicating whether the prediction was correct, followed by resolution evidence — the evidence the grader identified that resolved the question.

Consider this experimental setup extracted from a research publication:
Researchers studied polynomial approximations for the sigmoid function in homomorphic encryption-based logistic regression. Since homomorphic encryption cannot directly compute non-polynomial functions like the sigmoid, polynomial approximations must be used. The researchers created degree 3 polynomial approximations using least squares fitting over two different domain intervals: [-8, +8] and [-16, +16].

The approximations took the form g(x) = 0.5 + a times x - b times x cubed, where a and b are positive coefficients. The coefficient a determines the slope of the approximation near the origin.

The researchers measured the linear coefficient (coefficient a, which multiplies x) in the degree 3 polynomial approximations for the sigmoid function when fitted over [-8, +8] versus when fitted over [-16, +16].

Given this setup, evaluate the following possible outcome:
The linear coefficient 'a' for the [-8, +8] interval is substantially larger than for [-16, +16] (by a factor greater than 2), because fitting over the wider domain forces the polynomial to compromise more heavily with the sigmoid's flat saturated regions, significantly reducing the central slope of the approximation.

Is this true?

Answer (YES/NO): NO